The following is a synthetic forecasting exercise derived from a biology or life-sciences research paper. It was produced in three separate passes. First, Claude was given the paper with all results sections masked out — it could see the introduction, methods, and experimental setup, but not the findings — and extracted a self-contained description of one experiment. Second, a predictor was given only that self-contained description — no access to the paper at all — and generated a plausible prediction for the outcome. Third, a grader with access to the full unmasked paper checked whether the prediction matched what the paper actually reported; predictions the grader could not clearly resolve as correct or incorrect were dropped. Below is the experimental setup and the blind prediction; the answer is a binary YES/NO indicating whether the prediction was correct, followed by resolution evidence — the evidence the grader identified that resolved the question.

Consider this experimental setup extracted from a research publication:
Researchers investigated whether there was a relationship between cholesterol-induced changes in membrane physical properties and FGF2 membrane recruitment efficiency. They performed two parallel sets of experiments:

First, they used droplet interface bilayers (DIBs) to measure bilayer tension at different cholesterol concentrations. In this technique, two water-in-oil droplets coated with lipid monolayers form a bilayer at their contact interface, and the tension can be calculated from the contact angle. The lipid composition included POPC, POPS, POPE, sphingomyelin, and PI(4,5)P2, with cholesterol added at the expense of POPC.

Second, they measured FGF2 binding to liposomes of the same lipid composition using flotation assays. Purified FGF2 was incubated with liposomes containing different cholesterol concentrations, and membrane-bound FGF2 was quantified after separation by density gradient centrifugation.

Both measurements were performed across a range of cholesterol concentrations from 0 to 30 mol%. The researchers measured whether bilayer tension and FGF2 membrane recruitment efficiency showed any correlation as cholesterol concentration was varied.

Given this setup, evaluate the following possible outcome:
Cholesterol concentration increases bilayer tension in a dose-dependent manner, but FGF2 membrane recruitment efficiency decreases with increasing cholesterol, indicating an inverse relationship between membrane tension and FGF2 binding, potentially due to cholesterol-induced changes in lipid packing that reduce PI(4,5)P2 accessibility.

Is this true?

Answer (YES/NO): NO